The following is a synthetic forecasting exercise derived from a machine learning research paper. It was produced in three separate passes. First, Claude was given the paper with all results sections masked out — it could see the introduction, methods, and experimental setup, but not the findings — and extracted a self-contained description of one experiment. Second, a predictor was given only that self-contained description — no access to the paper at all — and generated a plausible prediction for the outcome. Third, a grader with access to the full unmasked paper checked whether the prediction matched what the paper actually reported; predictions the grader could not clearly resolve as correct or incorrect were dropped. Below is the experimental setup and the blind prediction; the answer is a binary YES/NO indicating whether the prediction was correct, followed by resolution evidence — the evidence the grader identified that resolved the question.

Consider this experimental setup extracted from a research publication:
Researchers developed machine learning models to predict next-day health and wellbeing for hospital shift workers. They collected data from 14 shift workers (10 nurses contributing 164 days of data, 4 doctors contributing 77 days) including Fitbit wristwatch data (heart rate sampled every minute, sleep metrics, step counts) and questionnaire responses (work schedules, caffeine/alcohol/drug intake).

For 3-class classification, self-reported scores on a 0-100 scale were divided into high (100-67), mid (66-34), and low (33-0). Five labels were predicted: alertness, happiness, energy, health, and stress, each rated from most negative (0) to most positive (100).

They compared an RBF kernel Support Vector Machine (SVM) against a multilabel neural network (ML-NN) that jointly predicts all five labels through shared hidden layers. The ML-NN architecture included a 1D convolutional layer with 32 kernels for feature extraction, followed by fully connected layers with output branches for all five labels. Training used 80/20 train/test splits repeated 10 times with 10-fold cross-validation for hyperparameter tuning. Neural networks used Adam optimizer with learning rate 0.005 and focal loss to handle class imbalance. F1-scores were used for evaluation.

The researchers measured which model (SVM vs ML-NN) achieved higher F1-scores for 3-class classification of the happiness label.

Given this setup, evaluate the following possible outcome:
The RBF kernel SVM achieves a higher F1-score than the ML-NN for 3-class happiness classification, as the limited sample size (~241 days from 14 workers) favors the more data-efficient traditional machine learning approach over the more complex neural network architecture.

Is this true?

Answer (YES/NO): NO